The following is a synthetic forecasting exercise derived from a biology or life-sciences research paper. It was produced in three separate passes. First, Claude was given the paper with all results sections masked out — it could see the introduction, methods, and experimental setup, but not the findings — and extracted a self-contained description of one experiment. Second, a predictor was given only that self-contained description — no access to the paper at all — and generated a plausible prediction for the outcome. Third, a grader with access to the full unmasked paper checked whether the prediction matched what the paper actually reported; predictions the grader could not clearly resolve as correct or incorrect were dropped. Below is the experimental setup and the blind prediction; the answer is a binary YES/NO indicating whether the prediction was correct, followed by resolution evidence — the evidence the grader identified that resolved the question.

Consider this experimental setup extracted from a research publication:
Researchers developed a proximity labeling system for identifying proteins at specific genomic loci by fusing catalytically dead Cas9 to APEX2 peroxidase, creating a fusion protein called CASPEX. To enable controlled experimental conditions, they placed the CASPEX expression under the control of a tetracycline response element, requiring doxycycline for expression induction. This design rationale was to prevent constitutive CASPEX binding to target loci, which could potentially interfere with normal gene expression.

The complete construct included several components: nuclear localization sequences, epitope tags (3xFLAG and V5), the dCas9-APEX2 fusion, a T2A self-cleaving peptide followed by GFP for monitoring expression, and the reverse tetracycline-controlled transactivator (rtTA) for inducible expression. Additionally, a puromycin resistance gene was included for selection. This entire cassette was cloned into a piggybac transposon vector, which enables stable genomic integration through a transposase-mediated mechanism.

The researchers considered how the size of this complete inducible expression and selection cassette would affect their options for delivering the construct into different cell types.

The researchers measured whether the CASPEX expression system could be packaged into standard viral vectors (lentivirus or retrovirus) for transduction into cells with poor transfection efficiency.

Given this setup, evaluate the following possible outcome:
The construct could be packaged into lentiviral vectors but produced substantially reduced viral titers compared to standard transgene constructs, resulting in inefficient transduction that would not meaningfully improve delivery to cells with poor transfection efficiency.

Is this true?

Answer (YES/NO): NO